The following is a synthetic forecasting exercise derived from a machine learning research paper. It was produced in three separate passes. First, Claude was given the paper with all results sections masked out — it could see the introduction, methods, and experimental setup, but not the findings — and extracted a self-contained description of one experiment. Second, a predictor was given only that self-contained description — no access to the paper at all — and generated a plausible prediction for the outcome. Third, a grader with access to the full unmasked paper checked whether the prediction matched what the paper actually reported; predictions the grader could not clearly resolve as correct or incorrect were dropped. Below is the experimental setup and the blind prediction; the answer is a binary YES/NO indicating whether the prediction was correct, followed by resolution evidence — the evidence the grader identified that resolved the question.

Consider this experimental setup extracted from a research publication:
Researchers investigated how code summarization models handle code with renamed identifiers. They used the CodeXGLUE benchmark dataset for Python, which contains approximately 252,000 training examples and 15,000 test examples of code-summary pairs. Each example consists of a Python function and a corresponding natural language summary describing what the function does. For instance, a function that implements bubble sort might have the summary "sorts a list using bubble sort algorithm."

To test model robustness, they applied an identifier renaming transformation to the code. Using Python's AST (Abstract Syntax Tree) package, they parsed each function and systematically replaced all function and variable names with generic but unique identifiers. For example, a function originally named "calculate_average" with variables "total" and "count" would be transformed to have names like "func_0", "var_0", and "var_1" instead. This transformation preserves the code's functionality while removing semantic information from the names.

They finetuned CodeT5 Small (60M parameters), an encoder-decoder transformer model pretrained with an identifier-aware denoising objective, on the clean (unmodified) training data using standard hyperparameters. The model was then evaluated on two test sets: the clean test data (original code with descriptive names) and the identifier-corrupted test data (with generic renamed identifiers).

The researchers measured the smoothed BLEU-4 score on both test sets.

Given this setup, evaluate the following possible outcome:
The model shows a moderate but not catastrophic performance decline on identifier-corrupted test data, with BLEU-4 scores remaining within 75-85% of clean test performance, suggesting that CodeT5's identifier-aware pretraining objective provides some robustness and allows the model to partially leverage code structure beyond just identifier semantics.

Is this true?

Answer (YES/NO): NO